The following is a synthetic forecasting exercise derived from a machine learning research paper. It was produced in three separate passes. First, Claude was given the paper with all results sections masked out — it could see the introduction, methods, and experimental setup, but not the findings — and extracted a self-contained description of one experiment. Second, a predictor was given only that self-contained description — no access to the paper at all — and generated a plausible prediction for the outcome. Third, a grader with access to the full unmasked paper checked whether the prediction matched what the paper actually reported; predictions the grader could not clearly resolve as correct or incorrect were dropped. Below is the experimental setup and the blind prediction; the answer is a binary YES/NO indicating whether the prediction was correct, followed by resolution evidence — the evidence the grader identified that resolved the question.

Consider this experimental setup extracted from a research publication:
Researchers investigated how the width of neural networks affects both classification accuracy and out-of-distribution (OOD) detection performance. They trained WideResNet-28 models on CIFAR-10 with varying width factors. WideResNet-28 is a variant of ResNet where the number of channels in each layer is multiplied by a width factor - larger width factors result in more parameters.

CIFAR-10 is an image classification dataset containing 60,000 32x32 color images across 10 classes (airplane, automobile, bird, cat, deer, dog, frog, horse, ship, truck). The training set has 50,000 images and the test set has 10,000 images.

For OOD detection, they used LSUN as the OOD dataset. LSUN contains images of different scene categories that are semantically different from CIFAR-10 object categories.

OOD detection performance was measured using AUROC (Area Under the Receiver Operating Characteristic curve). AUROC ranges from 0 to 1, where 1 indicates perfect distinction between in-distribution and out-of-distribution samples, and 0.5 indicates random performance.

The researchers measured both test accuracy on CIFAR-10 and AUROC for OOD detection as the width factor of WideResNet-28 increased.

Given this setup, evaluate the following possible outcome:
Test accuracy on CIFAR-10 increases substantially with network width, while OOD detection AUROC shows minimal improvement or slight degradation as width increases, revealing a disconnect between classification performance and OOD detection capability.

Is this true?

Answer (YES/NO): NO